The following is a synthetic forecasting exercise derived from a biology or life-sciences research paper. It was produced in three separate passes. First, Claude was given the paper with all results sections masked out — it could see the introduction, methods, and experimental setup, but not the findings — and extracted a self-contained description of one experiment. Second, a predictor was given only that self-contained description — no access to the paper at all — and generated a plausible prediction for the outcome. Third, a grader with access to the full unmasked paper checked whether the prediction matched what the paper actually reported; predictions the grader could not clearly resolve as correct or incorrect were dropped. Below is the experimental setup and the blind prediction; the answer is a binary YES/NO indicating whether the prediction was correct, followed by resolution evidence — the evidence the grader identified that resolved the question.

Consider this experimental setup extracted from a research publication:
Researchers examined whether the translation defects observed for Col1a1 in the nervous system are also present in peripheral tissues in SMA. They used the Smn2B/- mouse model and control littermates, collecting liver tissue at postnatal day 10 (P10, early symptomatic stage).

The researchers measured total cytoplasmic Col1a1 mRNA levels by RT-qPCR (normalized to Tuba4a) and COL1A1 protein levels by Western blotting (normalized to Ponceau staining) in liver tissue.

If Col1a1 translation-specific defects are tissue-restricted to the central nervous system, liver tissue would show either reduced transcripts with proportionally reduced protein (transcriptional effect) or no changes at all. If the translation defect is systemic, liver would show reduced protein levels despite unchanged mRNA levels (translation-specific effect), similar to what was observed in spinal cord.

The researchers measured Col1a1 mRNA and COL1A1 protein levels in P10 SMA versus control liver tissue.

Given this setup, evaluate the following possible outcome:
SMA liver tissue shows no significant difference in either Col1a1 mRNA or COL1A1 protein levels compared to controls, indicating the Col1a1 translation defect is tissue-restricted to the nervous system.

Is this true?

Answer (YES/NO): YES